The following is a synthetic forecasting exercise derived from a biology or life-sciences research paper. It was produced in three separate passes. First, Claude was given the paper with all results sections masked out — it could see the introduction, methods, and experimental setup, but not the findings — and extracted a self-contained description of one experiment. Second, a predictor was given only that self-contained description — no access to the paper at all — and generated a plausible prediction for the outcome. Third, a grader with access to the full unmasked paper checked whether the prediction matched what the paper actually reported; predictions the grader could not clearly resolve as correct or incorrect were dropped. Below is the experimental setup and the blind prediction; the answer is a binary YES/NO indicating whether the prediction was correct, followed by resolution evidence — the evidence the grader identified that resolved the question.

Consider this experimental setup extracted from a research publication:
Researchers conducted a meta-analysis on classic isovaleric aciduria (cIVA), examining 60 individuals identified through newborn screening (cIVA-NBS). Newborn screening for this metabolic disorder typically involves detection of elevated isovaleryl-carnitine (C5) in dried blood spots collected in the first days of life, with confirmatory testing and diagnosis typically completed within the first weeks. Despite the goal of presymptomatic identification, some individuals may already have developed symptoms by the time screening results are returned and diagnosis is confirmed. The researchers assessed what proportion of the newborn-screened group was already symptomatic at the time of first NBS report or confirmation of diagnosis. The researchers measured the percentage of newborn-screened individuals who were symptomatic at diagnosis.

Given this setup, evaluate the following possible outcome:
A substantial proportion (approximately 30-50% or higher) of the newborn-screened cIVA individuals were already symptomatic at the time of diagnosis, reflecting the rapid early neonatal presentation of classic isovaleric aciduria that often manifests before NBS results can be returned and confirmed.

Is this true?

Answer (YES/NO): YES